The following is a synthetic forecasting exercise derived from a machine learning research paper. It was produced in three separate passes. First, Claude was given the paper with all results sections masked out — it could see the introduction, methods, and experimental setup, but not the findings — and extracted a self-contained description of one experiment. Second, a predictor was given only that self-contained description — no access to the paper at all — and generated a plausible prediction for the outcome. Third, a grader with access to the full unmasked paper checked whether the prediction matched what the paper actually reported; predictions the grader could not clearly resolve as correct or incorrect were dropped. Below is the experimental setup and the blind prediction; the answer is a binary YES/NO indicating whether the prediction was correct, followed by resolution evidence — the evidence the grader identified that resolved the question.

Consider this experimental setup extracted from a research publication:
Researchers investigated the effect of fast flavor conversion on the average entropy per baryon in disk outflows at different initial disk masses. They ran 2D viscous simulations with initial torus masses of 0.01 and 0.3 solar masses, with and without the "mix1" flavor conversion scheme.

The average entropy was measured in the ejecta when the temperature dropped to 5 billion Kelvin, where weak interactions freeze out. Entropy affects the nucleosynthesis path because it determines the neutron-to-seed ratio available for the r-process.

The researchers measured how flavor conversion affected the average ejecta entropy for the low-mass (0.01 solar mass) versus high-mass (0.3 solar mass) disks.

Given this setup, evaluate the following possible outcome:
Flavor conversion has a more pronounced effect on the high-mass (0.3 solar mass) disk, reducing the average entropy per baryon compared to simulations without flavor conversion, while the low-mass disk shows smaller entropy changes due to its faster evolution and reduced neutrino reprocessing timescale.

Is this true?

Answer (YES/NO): NO